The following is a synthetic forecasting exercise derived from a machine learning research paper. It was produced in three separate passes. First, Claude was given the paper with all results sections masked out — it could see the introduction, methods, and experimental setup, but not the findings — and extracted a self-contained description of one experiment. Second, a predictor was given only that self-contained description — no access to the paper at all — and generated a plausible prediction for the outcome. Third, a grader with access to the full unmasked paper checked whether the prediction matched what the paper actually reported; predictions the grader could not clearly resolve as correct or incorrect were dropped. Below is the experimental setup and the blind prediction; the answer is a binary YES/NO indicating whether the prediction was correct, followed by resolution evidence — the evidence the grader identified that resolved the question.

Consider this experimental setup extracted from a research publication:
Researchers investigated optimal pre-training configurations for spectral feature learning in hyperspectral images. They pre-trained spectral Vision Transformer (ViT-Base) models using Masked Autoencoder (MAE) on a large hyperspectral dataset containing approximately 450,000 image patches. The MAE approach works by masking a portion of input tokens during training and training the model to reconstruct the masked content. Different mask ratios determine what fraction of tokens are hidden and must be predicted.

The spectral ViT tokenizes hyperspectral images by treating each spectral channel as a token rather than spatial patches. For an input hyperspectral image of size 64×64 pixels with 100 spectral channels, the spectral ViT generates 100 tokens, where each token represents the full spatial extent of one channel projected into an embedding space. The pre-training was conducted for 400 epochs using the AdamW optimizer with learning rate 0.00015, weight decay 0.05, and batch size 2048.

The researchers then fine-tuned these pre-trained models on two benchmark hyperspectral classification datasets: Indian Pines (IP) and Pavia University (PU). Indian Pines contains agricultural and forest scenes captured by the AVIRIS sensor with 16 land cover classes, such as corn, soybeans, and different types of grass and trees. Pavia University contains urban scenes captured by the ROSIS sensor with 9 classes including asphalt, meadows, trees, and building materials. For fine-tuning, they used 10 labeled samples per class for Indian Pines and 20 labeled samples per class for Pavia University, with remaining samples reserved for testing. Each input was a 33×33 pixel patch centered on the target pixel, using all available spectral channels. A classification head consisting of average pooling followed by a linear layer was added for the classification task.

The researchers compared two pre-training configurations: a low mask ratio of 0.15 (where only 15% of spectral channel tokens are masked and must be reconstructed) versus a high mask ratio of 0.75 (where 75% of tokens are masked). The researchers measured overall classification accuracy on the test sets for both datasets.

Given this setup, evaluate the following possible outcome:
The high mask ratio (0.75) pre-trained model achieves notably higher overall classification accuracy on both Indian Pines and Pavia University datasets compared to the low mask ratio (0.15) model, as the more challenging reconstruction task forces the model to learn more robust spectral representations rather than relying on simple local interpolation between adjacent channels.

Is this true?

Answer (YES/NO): YES